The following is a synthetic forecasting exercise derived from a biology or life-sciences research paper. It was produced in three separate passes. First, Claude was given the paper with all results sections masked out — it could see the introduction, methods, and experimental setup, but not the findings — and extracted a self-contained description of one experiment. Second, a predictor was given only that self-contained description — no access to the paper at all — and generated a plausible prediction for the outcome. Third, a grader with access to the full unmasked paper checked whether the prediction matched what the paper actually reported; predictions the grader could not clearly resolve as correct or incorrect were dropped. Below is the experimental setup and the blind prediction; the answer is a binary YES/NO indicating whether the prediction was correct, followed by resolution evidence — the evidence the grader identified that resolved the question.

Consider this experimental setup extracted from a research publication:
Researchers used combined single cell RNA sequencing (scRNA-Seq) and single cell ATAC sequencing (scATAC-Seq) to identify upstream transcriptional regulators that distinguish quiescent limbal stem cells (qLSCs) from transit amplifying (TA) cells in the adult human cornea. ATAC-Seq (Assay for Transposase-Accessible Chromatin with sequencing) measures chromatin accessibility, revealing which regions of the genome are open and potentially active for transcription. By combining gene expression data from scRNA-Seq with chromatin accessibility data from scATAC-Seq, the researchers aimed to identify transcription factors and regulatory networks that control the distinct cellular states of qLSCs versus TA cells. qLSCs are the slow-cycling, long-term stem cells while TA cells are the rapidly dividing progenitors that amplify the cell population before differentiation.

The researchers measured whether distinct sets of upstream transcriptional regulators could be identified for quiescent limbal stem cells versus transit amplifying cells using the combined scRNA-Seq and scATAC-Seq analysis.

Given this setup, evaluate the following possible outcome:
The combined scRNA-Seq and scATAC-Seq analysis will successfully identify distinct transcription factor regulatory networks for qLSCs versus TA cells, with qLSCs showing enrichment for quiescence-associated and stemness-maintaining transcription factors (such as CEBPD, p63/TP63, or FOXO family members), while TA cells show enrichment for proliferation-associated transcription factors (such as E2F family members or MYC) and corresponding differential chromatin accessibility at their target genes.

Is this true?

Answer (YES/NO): NO